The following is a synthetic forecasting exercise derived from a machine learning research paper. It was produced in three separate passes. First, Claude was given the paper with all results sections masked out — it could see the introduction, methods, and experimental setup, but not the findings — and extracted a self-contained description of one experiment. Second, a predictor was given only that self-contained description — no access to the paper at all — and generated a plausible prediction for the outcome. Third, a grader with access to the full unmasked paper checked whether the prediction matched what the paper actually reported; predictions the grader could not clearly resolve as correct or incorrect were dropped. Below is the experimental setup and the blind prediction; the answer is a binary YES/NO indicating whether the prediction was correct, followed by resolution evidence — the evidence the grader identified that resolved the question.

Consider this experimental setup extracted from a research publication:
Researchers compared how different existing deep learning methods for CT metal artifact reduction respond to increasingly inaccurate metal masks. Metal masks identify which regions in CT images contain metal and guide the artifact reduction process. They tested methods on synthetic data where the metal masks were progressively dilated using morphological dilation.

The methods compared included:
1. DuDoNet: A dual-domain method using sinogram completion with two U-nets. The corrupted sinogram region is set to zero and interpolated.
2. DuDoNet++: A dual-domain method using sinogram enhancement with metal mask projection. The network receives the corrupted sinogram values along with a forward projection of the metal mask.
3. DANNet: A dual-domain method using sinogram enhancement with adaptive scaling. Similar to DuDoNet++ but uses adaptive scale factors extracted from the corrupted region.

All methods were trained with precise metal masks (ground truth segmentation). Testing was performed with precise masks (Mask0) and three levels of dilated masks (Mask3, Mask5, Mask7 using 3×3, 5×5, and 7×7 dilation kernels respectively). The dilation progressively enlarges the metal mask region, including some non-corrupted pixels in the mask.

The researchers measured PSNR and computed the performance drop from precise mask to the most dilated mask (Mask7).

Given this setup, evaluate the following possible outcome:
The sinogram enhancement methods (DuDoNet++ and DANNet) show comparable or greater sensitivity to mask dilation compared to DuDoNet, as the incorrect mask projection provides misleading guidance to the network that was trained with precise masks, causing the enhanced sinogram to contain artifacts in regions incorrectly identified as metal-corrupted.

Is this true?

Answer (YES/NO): YES